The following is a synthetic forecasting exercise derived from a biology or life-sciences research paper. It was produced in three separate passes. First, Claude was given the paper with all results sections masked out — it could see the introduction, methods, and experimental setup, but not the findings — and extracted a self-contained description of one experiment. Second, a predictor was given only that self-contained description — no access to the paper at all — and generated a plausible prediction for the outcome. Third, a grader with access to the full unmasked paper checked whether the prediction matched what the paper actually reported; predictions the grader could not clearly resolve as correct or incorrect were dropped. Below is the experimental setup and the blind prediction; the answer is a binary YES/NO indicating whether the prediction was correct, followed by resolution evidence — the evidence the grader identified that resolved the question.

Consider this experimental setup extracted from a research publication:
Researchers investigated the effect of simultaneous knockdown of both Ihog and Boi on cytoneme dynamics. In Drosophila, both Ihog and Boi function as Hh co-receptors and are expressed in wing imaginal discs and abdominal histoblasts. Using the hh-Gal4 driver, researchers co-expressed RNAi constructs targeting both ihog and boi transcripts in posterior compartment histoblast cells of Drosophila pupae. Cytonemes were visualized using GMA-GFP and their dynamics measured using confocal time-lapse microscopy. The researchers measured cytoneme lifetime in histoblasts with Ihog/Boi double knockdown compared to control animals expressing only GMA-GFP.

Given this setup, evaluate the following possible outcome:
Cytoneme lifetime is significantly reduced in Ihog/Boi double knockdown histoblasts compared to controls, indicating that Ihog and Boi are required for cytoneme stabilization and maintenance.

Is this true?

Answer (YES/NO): NO